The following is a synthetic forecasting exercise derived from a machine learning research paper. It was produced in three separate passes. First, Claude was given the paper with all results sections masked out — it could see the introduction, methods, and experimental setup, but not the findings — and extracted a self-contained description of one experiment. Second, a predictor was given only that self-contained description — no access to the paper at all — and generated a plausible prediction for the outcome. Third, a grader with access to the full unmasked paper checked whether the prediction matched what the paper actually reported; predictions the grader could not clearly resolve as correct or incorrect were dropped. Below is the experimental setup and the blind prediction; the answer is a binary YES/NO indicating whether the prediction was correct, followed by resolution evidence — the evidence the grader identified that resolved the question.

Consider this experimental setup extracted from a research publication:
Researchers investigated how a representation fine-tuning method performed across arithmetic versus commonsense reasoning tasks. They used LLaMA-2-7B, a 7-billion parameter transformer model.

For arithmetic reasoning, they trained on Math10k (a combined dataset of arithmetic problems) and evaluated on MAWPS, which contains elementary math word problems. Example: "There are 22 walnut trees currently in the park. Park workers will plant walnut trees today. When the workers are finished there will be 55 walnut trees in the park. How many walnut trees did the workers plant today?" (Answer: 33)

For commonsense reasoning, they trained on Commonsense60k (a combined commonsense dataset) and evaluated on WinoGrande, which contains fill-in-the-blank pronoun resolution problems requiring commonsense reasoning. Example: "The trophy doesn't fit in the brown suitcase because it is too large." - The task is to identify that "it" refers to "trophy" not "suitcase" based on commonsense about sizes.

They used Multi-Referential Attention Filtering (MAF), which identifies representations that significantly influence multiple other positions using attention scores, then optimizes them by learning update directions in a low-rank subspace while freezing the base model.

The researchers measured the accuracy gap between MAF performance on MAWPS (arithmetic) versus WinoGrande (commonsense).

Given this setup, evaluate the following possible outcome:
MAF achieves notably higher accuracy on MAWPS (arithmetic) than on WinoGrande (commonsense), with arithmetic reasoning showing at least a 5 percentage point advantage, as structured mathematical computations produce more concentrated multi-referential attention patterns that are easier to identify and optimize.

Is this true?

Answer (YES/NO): YES